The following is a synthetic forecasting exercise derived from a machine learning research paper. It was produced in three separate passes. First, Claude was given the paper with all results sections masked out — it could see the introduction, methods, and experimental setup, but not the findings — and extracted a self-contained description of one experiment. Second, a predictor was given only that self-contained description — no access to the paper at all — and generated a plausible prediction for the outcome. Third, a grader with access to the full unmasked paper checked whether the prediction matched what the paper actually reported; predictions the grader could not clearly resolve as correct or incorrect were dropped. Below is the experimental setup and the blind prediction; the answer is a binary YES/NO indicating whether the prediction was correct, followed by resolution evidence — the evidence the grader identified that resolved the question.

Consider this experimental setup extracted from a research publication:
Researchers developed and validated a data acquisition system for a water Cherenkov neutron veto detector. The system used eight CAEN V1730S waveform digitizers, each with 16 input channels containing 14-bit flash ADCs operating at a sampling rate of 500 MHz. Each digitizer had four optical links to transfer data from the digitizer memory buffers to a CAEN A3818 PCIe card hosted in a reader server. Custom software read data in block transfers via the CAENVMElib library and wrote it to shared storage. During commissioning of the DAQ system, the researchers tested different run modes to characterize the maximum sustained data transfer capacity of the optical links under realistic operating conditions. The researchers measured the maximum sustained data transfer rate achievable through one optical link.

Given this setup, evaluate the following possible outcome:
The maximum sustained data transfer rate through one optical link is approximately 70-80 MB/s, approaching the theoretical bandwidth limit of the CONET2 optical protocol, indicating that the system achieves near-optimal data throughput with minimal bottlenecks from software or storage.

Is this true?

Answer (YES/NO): NO